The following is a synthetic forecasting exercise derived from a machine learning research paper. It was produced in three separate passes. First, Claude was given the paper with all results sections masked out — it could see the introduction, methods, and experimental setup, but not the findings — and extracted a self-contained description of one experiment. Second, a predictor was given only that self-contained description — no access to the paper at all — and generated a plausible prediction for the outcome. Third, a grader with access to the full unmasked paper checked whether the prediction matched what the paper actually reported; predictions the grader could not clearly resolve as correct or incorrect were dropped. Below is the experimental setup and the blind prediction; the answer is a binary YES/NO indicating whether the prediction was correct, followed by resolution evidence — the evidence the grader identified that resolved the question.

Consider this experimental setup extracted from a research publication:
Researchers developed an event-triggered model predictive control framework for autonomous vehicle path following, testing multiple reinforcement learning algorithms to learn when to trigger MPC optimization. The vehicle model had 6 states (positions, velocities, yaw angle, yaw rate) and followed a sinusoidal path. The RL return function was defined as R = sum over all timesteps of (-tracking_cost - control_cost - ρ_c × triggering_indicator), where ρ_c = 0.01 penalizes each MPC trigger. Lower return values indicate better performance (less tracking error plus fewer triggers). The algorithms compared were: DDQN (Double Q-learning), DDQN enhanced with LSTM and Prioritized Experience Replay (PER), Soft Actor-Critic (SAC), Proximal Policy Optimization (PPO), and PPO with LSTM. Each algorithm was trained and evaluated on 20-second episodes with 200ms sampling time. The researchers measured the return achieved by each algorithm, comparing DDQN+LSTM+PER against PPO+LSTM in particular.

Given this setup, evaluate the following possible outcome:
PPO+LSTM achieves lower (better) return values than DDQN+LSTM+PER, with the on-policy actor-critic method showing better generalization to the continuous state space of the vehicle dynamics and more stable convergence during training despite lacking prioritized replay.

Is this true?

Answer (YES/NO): NO